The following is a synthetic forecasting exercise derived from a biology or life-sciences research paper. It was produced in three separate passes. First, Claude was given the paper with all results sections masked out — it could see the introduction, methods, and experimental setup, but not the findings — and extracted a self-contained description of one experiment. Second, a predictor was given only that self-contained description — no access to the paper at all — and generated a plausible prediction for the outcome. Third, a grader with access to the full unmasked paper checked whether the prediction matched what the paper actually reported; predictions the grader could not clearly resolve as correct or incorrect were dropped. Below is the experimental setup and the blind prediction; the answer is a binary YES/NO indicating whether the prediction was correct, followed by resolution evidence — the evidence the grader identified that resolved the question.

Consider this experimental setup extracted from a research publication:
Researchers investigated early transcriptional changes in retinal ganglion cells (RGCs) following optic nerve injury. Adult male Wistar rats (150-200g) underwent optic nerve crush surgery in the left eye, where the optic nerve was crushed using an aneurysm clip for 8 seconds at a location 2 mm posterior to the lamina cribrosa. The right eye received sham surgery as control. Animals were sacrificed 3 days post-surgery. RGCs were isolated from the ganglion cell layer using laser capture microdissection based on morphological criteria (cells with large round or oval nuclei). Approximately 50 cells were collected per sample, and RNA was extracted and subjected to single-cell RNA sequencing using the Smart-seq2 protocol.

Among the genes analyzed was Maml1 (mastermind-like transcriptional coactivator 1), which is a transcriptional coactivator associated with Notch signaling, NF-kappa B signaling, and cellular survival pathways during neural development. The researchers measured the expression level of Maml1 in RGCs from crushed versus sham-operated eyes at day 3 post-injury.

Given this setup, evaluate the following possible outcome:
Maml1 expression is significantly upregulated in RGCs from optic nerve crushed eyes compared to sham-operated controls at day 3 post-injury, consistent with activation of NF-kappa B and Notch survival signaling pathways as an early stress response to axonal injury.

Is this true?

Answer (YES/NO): NO